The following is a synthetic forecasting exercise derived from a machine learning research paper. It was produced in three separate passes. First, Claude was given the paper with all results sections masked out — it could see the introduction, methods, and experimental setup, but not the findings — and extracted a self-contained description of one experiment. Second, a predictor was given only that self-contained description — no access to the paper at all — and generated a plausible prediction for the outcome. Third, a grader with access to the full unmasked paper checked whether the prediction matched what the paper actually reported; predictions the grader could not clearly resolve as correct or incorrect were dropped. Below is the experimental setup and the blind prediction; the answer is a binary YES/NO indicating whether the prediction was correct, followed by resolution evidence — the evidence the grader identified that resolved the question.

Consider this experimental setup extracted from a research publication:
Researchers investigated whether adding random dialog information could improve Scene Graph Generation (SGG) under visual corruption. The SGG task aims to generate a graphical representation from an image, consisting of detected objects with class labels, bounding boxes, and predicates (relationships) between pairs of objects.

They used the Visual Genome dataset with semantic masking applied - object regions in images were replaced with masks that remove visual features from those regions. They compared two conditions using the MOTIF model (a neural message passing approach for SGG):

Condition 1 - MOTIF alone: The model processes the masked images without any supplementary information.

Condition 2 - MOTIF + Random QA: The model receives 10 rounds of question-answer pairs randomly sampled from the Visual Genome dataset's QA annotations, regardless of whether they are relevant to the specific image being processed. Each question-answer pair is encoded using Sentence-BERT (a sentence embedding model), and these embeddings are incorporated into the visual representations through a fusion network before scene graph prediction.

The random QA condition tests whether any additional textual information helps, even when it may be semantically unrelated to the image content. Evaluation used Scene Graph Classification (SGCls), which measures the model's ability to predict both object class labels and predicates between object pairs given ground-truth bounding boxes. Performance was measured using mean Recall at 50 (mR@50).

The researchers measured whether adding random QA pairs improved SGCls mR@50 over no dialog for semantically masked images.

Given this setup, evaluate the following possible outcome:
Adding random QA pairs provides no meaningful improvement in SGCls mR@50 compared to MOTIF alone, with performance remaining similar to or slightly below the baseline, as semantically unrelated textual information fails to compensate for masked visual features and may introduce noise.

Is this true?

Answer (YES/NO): NO